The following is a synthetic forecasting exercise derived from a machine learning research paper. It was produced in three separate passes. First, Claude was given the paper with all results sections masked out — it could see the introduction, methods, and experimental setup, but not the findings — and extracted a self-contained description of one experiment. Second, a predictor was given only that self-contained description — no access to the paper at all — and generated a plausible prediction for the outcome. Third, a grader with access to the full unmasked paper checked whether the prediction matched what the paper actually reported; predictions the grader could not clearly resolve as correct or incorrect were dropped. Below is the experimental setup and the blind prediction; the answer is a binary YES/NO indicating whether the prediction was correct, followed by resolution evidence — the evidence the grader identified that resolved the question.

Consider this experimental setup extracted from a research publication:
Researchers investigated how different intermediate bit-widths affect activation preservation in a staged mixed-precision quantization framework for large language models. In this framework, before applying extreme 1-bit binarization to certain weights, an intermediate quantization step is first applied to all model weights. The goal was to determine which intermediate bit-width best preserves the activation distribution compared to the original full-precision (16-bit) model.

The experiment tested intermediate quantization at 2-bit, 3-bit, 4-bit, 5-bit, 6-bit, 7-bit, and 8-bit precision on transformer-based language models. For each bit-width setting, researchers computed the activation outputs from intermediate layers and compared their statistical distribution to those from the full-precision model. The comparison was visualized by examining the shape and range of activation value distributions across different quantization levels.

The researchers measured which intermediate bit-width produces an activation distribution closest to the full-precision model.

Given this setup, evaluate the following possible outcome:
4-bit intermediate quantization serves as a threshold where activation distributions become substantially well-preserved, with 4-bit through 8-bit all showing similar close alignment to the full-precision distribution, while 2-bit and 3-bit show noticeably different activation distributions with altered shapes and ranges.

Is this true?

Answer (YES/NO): NO